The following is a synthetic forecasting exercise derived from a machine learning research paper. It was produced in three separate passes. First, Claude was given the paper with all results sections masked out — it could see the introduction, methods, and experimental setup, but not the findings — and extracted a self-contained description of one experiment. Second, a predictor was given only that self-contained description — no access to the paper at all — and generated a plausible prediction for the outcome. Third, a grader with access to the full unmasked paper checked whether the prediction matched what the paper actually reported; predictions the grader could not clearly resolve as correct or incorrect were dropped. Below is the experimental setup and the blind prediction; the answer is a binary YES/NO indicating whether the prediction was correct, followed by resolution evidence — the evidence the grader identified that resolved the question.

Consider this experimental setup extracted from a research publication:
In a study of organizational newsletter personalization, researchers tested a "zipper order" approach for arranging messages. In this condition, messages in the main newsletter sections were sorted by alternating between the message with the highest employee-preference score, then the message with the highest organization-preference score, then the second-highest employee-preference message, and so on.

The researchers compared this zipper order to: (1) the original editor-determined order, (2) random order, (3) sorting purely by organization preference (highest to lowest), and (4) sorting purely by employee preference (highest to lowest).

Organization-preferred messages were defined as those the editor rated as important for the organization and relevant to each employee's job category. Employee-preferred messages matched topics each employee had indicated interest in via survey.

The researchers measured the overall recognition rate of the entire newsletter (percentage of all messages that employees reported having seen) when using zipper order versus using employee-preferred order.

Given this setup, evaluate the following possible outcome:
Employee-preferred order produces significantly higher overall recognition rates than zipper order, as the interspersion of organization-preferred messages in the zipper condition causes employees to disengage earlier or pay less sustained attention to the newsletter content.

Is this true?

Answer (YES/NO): NO